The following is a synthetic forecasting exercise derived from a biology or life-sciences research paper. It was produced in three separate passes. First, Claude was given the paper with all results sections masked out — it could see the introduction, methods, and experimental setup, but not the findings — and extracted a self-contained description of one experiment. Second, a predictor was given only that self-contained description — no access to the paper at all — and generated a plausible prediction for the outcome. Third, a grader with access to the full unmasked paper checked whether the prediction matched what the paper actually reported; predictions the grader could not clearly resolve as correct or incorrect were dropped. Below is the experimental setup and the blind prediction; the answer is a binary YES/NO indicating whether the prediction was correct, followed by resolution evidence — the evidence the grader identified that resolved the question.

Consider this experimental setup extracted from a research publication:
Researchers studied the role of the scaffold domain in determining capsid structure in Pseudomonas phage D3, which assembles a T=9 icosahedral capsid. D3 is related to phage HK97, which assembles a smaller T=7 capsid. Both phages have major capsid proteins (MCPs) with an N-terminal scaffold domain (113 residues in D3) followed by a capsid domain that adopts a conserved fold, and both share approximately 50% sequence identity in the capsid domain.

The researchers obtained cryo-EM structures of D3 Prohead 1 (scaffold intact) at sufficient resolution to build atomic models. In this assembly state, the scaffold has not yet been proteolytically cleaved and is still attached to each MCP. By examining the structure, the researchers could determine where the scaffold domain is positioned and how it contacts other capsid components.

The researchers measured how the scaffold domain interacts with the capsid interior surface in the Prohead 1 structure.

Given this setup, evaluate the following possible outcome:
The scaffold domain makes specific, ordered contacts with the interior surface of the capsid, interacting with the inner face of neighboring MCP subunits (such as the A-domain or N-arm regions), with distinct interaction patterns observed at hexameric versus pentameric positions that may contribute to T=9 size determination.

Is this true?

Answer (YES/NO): NO